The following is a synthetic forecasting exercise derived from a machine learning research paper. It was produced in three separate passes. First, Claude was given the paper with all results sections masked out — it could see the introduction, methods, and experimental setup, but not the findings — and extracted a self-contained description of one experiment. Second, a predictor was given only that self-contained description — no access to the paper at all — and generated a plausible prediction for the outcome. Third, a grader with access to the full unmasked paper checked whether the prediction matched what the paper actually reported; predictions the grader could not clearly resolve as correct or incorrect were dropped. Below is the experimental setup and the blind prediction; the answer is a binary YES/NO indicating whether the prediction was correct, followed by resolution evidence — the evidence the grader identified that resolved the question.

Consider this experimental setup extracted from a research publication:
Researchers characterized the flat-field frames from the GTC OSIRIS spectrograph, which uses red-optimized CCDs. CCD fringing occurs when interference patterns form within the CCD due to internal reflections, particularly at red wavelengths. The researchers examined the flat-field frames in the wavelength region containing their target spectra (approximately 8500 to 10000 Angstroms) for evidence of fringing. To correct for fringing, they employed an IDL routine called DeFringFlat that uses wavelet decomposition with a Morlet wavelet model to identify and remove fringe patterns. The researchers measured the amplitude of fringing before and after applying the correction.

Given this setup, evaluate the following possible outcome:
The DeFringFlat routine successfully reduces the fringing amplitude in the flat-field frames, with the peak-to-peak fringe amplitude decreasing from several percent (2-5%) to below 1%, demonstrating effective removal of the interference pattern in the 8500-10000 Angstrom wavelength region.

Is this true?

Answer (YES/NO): NO